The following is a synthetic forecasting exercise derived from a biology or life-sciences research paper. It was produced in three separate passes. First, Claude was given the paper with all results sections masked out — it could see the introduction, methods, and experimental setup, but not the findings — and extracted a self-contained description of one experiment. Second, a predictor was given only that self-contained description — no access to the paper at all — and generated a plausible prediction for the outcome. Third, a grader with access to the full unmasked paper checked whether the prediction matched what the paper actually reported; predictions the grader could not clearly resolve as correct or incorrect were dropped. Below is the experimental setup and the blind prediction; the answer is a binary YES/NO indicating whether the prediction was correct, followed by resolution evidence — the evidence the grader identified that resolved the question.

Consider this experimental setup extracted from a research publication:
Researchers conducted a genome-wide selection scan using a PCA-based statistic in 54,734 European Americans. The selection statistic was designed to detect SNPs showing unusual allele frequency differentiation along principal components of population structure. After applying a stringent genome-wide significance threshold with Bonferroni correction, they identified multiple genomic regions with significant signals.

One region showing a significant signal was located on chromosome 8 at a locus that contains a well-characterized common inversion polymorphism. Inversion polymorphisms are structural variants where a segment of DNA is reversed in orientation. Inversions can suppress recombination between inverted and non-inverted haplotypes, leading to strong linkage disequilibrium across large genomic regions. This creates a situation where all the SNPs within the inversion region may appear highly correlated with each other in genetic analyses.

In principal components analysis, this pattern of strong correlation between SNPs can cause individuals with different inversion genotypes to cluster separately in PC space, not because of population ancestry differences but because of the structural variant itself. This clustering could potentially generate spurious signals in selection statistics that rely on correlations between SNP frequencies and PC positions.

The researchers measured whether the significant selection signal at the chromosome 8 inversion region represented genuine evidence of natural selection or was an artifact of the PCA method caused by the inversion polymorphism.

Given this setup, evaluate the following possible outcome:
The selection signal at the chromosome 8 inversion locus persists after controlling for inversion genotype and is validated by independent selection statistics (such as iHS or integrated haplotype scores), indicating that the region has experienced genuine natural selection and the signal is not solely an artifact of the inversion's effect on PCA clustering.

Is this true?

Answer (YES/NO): NO